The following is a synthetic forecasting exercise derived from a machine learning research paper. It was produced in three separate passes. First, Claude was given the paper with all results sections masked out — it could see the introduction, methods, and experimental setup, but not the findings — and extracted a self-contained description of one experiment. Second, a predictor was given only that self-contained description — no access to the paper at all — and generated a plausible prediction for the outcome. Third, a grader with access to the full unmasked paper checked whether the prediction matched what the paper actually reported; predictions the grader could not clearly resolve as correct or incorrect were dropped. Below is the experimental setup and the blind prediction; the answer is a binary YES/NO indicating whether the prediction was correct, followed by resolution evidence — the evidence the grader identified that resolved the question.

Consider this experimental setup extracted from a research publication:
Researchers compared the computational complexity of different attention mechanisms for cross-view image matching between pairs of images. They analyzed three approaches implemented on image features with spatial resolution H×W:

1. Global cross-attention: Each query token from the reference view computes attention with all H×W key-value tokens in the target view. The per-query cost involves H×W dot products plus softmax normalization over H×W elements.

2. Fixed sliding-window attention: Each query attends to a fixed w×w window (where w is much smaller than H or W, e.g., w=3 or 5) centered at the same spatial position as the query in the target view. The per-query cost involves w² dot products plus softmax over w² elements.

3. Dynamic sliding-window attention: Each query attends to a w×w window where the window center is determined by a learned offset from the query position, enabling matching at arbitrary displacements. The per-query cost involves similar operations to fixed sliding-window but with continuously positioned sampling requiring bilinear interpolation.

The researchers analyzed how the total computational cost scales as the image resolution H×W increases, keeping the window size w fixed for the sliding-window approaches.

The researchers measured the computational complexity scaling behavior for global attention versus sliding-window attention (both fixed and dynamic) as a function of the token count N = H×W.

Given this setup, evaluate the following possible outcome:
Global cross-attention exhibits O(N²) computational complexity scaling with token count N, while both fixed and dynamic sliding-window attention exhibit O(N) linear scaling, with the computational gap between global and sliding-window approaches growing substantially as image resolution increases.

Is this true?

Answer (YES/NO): YES